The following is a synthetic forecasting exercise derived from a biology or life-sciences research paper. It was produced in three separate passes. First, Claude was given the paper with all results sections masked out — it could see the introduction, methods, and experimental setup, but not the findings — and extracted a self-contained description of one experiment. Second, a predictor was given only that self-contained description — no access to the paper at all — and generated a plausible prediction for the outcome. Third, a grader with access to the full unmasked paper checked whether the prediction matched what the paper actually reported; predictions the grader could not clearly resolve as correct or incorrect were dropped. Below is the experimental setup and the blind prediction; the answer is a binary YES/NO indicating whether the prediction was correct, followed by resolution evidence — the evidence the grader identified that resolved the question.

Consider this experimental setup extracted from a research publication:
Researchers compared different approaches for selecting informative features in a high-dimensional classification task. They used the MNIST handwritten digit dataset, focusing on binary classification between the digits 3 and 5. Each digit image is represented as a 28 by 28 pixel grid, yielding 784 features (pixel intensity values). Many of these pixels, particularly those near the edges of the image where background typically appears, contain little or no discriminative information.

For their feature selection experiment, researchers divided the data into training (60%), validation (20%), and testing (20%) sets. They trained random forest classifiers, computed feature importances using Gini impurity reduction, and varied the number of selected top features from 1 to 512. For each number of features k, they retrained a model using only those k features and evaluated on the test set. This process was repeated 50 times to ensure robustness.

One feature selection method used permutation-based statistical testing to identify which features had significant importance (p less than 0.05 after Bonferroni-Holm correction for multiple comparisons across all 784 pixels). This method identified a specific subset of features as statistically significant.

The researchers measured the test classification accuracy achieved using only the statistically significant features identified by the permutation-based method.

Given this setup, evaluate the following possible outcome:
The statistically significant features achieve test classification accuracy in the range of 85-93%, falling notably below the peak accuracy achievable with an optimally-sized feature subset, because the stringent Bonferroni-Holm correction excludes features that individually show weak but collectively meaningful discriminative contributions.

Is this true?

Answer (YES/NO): NO